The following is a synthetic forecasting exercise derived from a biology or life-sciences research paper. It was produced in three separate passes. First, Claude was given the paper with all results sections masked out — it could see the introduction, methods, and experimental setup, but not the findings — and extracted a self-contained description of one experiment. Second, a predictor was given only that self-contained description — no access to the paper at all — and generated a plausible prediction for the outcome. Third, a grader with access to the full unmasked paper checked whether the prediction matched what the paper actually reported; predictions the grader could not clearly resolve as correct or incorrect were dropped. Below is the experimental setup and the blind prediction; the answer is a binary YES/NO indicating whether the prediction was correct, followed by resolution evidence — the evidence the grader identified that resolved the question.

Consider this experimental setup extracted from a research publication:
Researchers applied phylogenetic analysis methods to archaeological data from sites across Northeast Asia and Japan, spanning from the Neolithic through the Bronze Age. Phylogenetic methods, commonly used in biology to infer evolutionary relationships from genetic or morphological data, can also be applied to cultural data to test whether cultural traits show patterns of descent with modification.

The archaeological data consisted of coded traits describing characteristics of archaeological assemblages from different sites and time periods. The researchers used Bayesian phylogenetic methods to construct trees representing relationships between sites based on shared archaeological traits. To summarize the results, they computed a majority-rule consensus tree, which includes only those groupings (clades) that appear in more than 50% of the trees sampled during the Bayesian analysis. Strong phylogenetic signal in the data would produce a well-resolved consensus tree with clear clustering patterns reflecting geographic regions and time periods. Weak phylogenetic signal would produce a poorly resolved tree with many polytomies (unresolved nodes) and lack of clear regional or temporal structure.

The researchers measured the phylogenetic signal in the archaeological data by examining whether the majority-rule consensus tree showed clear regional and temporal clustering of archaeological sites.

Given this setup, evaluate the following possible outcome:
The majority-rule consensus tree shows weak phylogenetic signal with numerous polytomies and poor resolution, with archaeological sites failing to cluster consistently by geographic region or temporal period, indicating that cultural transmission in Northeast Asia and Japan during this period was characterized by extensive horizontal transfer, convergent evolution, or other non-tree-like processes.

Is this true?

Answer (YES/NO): YES